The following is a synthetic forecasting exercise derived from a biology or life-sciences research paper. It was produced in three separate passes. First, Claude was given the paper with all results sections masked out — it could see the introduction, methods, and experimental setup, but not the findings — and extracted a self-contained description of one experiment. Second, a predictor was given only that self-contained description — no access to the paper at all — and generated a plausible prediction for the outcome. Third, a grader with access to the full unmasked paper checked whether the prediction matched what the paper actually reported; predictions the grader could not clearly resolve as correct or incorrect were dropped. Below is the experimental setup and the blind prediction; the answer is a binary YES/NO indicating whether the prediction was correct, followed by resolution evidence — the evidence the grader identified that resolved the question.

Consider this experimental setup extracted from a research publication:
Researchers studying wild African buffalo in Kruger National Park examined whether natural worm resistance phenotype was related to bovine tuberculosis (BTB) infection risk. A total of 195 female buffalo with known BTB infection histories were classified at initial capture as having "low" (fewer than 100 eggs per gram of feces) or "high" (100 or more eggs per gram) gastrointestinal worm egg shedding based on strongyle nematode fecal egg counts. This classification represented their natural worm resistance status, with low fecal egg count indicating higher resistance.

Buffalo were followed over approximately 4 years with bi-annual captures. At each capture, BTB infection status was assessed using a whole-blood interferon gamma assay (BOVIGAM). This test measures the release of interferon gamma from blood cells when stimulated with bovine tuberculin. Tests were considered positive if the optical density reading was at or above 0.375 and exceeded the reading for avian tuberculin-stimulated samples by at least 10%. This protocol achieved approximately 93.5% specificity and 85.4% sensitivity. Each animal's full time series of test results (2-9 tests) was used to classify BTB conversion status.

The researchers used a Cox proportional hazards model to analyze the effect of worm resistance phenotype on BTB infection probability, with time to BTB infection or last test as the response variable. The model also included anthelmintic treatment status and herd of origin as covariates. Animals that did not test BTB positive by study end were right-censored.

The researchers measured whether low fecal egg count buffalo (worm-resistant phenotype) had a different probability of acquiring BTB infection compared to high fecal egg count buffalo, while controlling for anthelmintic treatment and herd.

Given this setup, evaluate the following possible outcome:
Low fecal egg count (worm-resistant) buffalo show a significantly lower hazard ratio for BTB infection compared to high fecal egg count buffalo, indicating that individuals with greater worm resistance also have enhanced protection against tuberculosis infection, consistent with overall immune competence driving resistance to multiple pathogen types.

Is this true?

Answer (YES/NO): NO